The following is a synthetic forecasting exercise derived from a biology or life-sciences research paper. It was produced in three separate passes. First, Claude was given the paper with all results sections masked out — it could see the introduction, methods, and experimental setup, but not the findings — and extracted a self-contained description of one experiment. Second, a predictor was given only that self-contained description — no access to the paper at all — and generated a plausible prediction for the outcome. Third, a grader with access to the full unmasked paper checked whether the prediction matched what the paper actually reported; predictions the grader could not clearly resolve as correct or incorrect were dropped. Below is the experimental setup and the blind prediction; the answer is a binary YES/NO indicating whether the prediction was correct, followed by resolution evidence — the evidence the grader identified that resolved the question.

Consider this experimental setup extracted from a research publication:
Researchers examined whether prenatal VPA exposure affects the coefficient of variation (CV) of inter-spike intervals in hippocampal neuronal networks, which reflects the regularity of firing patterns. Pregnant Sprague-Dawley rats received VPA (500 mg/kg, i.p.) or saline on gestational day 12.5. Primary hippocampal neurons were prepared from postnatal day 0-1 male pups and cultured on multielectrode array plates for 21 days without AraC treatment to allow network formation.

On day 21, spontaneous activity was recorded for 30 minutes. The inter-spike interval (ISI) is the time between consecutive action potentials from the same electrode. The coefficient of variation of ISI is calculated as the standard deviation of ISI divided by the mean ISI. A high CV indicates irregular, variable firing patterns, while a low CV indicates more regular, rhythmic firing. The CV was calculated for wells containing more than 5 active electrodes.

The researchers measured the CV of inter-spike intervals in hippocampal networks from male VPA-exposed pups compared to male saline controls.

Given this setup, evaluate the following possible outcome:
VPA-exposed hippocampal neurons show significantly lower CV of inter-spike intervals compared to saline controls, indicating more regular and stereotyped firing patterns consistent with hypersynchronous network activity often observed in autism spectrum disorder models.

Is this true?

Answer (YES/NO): NO